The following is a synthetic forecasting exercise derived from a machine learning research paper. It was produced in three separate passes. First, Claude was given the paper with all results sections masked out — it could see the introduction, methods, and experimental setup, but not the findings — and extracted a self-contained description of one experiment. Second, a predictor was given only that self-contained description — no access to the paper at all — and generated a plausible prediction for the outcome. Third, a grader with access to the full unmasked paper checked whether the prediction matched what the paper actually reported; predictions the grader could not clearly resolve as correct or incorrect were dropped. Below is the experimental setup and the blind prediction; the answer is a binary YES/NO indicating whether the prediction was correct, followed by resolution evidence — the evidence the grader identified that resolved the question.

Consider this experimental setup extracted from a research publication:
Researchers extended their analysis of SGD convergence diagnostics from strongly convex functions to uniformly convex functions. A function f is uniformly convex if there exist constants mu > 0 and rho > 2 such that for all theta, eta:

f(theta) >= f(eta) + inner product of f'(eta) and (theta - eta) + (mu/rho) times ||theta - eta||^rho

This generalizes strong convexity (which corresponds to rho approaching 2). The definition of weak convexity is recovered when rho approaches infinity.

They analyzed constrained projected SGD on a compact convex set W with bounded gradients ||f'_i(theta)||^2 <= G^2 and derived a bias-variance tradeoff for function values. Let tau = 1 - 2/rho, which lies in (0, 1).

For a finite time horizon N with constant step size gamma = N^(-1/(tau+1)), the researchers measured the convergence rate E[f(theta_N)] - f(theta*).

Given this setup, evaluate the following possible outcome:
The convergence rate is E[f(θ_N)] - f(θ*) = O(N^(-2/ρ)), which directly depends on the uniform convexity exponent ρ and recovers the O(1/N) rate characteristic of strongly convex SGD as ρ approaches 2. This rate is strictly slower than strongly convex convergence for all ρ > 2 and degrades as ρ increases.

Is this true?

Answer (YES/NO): NO